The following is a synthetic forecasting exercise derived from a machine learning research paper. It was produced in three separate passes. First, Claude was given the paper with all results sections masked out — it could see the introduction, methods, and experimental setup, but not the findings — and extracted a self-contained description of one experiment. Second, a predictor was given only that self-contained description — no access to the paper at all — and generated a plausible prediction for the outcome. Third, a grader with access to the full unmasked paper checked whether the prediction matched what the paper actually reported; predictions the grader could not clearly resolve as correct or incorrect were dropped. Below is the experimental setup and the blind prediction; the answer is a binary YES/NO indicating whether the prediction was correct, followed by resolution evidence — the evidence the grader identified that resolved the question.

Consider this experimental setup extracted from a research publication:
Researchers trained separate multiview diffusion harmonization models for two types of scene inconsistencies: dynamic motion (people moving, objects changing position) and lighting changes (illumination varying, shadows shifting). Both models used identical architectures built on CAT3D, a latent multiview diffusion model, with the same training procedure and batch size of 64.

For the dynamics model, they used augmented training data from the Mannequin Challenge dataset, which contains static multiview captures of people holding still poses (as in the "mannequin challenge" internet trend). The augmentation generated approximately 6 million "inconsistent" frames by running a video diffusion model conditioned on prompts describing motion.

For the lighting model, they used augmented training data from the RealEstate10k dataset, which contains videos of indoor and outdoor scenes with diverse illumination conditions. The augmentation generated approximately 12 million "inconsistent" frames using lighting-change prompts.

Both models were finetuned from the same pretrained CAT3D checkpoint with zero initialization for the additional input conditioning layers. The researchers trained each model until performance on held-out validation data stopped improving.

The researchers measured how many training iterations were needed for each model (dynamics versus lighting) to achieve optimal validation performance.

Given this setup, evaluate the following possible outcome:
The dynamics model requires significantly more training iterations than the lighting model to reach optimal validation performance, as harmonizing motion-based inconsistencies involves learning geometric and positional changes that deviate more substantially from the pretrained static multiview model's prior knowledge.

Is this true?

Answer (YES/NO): YES